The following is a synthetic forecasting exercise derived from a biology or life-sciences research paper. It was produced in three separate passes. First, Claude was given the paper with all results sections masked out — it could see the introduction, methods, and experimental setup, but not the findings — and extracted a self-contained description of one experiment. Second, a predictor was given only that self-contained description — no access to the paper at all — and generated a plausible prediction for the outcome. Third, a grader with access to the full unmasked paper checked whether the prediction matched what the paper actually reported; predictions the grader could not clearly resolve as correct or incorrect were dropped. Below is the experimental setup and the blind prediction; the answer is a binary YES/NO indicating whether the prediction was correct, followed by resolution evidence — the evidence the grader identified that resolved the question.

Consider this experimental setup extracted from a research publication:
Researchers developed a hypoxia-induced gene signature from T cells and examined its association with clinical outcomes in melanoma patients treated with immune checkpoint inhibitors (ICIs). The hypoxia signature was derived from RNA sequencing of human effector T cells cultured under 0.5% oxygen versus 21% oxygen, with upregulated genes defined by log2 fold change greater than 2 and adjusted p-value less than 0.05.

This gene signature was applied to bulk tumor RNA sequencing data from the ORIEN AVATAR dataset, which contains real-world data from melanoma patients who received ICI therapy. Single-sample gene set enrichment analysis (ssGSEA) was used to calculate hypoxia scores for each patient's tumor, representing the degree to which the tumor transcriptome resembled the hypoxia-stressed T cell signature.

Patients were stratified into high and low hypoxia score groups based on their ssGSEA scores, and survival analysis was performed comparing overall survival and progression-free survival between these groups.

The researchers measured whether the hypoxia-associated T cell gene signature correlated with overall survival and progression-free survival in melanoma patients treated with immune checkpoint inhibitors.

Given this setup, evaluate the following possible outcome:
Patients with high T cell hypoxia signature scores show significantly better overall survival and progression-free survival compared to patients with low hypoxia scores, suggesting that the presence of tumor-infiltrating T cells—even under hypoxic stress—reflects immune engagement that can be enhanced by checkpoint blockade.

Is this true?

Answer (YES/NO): NO